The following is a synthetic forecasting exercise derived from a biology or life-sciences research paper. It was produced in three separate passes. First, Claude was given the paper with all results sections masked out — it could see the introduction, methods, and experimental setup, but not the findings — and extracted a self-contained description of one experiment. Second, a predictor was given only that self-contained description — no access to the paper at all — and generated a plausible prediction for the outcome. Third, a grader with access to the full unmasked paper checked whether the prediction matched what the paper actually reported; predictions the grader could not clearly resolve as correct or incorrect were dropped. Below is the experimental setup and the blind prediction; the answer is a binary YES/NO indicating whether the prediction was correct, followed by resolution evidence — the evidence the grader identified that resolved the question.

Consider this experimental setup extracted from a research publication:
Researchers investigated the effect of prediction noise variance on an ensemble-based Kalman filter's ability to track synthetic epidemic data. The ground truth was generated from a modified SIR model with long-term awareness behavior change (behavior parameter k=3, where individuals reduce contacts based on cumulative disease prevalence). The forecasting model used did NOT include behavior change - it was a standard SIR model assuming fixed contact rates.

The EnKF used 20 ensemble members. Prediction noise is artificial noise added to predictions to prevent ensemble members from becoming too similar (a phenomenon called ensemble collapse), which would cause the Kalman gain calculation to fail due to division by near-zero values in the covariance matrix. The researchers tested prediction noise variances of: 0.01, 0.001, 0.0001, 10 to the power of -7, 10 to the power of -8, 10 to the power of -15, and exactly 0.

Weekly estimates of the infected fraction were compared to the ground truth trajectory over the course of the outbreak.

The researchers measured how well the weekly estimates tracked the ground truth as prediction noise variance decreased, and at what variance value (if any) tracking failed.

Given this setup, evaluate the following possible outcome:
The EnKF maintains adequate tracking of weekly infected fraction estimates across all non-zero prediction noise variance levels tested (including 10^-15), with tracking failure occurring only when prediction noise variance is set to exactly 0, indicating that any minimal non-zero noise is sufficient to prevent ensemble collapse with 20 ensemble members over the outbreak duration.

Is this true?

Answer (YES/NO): YES